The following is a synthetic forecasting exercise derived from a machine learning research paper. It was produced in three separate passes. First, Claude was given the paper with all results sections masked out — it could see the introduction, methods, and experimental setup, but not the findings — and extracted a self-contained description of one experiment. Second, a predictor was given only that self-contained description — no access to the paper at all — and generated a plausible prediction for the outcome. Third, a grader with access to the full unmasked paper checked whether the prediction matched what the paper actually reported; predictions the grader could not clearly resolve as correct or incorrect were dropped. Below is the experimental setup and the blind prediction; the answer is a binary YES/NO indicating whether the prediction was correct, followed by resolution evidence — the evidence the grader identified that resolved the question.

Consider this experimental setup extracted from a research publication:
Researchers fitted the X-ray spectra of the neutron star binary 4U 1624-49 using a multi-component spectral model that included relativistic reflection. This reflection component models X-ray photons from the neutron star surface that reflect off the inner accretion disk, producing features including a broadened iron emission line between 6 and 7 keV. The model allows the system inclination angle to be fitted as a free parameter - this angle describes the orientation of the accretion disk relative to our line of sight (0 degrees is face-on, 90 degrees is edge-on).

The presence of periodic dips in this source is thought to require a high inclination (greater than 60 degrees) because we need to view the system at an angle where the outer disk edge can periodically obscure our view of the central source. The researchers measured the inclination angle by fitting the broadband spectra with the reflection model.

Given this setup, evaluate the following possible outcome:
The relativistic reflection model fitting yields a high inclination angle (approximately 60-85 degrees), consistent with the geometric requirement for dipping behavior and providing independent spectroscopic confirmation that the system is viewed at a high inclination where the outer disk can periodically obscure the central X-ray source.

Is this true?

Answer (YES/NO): YES